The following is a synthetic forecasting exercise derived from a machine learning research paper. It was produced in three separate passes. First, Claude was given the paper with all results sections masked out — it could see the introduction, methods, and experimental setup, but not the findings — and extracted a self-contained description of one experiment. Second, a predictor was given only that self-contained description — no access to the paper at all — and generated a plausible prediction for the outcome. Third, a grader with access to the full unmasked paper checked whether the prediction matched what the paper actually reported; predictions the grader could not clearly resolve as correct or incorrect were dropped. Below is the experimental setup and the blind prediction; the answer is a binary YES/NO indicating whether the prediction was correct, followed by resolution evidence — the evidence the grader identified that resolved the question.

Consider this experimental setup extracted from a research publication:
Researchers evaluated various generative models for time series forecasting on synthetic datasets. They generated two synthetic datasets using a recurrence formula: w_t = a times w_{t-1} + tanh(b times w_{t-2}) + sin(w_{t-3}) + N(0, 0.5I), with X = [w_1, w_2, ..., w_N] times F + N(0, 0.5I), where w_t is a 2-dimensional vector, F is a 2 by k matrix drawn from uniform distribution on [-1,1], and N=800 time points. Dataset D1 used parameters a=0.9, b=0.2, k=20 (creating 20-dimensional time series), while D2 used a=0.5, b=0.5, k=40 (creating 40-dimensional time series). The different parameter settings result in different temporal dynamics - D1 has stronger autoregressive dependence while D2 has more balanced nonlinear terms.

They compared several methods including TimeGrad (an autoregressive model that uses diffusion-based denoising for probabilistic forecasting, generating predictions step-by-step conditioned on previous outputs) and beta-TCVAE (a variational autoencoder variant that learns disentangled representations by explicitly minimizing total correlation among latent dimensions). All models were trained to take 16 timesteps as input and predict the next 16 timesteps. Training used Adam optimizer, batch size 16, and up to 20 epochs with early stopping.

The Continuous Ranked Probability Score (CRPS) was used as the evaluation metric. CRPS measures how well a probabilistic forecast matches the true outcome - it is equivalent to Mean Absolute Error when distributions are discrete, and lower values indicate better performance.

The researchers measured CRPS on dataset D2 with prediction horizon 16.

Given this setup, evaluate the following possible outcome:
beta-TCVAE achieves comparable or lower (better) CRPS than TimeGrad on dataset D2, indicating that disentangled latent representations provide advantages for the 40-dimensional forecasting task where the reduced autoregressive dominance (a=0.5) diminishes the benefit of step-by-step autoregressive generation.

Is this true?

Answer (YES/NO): NO